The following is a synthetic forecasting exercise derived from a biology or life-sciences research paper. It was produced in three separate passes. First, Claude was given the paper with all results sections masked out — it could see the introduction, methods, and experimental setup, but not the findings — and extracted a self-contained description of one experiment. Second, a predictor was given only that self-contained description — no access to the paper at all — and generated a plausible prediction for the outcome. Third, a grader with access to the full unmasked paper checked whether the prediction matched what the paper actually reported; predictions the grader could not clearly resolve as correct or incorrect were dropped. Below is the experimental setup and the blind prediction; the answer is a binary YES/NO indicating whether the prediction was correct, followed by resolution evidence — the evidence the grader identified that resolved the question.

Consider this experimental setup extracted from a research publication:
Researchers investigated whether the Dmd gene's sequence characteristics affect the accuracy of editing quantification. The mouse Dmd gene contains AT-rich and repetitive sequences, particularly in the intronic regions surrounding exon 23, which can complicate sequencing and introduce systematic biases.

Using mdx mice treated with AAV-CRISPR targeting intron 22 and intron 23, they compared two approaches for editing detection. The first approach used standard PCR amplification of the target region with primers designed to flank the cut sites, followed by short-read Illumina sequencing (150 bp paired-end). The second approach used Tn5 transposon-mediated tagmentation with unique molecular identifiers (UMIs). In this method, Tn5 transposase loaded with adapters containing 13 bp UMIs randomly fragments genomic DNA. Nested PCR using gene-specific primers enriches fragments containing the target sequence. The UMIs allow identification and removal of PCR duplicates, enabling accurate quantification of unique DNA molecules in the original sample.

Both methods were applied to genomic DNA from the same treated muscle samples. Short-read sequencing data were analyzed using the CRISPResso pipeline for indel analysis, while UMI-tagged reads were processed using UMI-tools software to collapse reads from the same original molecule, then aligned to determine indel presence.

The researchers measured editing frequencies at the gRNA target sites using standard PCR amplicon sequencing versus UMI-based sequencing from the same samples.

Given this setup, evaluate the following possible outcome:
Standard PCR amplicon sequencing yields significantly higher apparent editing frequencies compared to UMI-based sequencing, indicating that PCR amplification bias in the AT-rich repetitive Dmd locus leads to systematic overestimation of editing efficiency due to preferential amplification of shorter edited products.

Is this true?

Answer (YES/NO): NO